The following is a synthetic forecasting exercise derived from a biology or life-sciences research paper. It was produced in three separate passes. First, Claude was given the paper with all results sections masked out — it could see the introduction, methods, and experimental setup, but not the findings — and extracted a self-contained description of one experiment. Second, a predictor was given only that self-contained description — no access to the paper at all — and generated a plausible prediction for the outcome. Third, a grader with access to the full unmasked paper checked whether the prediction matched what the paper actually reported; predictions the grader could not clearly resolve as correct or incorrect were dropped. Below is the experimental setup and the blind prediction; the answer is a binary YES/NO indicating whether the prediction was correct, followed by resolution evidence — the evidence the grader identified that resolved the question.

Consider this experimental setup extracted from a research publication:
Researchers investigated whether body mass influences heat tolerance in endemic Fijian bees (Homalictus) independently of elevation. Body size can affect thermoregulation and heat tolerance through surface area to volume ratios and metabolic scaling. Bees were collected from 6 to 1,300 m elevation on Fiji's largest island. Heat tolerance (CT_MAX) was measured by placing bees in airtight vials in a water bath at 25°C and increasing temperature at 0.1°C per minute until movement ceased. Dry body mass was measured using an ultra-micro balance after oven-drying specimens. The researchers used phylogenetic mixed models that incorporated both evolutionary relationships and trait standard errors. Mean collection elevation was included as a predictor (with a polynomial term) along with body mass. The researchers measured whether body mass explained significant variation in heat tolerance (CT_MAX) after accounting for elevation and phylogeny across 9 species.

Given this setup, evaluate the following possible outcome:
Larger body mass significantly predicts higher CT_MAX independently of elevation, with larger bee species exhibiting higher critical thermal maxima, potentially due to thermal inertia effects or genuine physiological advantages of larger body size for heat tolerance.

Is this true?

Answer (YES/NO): NO